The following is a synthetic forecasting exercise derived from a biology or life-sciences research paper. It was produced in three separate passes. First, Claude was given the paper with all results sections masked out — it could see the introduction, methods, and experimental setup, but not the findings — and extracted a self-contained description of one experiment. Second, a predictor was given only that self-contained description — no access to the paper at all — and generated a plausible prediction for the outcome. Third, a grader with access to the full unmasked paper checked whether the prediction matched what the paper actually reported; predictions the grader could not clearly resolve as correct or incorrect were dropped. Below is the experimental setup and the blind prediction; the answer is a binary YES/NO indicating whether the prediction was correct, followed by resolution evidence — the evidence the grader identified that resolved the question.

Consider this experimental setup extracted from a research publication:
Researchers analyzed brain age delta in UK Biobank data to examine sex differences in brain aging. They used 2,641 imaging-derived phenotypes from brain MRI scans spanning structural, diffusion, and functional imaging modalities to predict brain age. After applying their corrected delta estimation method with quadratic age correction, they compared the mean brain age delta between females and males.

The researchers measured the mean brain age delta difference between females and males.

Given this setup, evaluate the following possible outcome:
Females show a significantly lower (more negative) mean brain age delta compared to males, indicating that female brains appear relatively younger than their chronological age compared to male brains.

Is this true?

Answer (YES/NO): NO